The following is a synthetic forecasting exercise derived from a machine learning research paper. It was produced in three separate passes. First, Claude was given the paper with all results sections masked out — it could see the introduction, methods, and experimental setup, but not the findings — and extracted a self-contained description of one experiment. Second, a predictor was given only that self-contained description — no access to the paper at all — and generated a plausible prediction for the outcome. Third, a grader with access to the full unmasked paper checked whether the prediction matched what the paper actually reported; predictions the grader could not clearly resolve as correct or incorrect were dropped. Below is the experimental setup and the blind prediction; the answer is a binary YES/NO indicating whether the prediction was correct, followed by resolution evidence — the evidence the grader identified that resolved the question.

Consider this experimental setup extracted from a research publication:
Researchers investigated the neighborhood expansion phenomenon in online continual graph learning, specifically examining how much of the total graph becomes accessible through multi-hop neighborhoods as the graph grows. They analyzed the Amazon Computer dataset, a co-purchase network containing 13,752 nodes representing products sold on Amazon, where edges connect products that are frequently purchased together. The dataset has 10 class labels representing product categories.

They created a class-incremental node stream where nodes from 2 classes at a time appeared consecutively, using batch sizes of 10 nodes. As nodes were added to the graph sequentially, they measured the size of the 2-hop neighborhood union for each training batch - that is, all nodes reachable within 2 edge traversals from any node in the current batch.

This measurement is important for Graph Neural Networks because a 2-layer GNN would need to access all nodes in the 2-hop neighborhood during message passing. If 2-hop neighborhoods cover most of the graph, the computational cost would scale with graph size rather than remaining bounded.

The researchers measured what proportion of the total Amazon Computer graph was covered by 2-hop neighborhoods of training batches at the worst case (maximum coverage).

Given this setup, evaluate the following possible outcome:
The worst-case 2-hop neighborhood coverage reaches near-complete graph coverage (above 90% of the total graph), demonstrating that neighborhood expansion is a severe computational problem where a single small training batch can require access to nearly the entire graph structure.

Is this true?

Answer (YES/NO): NO